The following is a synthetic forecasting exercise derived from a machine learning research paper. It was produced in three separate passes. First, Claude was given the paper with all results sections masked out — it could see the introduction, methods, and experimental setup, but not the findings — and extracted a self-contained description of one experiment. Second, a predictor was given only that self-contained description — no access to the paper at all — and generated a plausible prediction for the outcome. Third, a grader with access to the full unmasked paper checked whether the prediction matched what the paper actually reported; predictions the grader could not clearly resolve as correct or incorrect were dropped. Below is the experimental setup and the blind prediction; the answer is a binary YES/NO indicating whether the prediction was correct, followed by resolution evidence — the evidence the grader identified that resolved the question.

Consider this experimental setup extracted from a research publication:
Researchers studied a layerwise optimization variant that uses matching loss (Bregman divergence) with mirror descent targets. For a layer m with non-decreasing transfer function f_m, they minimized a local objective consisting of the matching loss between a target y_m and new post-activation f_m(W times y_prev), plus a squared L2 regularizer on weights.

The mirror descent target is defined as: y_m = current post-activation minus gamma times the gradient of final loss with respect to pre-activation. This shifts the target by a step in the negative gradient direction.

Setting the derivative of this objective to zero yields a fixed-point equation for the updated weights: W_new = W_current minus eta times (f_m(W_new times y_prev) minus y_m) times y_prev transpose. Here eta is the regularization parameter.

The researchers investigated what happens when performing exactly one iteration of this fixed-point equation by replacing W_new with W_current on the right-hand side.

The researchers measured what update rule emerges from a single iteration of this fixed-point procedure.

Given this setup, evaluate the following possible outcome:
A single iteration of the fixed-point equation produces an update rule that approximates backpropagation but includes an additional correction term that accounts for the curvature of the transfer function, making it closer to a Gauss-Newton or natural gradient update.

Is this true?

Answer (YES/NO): NO